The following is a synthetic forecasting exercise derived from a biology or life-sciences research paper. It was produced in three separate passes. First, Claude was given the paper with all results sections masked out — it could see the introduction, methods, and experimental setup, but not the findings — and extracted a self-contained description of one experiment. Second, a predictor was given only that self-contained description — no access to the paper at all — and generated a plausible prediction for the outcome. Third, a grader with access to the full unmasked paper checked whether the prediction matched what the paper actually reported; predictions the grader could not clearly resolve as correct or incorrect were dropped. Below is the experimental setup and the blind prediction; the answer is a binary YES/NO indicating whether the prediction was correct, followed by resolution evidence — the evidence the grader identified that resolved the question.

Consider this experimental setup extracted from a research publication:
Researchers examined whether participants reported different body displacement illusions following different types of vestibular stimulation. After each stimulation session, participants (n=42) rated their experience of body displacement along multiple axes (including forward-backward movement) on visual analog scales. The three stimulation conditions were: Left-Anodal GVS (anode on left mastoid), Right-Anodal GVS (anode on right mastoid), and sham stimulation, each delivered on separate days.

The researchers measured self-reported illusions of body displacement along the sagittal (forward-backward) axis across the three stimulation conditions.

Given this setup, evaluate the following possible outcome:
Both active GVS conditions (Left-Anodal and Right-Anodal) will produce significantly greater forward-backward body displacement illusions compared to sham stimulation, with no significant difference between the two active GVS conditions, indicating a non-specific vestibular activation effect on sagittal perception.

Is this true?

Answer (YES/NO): NO